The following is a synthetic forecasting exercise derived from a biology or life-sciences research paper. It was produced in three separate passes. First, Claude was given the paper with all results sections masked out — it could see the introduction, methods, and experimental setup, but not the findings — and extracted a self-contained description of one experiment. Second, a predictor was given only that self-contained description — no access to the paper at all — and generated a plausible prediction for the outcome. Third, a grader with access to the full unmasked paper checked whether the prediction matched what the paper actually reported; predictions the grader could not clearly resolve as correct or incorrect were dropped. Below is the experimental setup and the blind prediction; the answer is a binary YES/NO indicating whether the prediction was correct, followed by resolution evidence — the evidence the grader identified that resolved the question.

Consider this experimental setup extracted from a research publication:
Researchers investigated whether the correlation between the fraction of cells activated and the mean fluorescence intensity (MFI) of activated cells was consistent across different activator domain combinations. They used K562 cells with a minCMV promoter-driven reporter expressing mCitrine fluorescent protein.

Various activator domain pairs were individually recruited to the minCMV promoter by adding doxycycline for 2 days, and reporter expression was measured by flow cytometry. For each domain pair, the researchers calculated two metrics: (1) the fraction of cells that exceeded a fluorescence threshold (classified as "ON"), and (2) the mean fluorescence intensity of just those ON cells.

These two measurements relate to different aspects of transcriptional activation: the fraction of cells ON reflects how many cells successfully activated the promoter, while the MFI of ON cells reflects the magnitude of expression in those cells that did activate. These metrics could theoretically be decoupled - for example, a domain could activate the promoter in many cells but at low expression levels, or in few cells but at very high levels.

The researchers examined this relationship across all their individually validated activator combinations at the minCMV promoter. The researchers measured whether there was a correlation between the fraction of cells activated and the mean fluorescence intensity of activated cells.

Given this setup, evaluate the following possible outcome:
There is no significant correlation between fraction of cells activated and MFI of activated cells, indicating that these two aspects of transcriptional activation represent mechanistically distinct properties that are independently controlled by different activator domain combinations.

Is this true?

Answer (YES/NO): NO